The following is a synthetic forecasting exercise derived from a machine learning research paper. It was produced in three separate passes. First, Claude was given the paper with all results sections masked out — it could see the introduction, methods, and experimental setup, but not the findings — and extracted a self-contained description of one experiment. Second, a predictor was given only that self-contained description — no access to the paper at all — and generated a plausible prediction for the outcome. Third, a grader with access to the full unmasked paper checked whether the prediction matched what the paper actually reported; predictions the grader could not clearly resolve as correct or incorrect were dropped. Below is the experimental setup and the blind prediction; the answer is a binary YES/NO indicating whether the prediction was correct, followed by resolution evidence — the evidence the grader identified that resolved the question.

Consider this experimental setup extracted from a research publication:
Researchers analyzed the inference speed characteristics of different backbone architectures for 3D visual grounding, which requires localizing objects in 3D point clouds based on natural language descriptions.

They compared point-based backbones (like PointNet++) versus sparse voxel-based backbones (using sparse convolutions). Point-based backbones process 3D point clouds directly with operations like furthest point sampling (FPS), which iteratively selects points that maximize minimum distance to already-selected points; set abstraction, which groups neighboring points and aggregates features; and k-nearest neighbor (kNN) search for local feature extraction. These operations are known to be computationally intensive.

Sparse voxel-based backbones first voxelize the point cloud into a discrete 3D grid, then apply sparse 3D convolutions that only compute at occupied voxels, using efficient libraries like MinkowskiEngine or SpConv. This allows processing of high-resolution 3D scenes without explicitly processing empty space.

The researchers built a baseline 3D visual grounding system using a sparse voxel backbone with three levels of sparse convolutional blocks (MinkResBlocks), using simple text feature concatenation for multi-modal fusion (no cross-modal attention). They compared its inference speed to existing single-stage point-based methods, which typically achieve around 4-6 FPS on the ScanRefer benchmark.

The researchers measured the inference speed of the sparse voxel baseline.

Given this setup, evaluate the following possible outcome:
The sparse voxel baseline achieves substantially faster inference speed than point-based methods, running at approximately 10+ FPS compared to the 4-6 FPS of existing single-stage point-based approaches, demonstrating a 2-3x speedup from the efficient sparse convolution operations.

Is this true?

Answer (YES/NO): YES